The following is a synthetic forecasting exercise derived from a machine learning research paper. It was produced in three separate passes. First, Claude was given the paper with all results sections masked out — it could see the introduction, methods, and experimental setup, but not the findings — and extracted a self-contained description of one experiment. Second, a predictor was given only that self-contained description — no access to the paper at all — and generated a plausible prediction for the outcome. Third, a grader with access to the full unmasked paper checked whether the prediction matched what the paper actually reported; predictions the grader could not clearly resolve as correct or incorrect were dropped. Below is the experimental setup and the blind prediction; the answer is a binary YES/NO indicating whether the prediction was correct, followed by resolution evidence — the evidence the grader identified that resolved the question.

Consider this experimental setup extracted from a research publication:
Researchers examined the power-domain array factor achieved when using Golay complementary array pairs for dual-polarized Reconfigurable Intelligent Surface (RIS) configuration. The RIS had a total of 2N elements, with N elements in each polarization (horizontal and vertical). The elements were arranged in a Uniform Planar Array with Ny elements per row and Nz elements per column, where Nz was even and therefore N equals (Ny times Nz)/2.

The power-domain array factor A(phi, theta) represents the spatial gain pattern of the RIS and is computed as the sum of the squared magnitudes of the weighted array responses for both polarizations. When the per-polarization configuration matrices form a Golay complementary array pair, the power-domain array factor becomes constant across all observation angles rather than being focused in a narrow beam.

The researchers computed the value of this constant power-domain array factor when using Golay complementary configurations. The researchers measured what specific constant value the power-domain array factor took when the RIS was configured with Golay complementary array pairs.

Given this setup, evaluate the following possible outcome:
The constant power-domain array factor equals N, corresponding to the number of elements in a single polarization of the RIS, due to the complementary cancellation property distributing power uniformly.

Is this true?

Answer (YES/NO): NO